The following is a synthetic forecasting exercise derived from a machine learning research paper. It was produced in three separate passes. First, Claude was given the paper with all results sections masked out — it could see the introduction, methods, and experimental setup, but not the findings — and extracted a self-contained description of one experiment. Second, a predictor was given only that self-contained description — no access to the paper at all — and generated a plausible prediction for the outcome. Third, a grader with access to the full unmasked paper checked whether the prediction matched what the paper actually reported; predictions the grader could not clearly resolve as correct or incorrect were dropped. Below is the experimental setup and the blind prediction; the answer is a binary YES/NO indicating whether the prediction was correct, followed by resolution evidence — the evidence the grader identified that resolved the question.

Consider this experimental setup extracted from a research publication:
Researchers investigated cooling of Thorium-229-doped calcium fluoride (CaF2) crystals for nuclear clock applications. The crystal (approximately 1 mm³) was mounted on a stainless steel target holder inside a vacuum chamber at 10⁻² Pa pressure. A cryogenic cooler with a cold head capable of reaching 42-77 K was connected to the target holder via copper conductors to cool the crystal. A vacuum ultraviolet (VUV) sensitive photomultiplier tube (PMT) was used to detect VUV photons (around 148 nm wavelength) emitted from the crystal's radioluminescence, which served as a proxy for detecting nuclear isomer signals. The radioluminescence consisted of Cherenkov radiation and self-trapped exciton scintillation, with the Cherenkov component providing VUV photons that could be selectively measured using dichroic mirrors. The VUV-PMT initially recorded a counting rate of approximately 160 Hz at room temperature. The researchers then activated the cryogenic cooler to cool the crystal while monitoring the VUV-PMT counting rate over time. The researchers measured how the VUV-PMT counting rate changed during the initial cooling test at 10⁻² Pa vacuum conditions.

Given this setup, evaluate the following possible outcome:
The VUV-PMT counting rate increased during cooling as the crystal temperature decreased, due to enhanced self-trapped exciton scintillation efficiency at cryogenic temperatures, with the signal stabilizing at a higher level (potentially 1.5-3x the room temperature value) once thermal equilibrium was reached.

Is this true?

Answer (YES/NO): NO